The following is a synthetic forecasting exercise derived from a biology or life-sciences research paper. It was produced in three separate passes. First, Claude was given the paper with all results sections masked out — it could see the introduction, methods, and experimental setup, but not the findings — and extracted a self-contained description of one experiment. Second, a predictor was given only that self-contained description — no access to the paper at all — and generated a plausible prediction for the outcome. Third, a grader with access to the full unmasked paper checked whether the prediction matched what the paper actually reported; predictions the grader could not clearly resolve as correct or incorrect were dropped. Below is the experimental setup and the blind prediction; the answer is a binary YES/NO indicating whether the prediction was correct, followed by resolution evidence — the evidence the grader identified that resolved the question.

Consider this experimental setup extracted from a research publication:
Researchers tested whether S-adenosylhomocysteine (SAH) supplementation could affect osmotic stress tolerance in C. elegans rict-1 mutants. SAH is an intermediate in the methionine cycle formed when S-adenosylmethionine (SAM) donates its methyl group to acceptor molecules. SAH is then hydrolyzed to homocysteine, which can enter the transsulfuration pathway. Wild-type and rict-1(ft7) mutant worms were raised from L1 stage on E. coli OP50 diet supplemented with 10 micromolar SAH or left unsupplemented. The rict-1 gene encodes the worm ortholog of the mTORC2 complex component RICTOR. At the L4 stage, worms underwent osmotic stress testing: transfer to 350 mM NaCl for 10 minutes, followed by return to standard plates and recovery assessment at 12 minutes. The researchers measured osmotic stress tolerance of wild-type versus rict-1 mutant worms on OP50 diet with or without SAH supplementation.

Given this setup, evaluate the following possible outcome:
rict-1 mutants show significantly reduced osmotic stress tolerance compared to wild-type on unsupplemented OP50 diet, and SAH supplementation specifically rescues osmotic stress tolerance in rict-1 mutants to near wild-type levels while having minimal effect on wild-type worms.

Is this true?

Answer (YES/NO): NO